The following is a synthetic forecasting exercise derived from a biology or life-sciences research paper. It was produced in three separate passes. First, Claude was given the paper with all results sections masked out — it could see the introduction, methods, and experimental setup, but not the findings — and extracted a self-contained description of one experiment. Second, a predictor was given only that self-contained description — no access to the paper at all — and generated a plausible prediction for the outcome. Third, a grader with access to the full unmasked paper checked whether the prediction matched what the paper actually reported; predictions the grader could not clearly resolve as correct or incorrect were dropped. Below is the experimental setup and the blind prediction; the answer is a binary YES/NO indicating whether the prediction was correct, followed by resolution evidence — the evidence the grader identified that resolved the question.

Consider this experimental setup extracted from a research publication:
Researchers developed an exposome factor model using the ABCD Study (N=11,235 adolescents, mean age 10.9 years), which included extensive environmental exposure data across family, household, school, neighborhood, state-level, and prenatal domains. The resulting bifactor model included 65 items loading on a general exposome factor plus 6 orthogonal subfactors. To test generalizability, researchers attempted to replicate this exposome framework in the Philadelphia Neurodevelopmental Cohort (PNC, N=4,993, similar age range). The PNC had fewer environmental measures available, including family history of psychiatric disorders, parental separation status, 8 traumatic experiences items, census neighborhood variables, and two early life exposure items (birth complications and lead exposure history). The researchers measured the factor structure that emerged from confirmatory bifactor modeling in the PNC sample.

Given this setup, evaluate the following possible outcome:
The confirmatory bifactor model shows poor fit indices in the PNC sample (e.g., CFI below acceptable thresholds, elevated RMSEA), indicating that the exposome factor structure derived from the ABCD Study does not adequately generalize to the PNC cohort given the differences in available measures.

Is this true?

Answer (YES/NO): NO